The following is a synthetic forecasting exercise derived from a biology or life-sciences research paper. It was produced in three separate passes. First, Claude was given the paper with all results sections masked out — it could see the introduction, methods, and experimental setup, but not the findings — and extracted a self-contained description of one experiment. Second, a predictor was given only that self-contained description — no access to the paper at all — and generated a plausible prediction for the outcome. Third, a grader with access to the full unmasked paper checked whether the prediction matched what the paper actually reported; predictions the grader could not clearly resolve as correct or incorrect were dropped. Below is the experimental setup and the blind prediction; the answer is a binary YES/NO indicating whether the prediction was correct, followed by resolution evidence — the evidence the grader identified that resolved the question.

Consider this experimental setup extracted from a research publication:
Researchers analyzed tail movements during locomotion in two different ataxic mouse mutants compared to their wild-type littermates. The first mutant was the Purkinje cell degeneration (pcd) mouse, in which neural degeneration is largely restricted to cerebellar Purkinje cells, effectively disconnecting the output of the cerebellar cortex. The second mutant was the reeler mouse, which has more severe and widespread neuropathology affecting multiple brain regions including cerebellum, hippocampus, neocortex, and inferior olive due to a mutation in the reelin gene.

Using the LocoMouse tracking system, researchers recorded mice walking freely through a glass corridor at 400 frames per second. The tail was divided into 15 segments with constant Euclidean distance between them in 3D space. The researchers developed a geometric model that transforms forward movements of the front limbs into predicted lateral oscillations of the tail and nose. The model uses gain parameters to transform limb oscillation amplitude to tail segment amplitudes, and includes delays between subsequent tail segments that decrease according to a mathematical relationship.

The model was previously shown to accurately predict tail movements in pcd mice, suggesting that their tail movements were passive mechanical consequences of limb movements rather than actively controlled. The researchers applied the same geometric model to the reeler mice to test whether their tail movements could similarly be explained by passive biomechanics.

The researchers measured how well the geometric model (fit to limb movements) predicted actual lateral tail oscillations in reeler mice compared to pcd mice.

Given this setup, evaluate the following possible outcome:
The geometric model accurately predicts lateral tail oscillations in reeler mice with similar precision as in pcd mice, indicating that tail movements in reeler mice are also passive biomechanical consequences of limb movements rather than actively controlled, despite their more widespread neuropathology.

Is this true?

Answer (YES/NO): YES